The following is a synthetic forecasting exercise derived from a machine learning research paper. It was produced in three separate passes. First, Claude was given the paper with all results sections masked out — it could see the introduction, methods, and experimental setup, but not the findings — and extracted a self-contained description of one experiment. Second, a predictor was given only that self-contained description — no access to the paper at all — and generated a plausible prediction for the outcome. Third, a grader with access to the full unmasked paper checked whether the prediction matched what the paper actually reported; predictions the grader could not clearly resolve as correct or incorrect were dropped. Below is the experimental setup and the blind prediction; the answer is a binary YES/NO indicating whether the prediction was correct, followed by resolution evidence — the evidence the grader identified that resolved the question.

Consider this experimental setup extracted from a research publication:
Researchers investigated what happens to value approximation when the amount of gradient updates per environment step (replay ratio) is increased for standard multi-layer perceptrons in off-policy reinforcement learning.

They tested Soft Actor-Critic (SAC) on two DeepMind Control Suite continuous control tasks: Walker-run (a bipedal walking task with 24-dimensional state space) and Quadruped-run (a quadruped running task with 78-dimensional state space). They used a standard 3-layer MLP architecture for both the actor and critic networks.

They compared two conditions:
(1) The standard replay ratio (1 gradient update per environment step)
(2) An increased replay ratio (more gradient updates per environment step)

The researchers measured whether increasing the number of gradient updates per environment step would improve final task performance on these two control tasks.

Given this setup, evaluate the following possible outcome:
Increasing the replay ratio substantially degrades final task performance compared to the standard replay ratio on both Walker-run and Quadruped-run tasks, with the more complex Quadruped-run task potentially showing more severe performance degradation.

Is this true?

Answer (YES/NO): NO